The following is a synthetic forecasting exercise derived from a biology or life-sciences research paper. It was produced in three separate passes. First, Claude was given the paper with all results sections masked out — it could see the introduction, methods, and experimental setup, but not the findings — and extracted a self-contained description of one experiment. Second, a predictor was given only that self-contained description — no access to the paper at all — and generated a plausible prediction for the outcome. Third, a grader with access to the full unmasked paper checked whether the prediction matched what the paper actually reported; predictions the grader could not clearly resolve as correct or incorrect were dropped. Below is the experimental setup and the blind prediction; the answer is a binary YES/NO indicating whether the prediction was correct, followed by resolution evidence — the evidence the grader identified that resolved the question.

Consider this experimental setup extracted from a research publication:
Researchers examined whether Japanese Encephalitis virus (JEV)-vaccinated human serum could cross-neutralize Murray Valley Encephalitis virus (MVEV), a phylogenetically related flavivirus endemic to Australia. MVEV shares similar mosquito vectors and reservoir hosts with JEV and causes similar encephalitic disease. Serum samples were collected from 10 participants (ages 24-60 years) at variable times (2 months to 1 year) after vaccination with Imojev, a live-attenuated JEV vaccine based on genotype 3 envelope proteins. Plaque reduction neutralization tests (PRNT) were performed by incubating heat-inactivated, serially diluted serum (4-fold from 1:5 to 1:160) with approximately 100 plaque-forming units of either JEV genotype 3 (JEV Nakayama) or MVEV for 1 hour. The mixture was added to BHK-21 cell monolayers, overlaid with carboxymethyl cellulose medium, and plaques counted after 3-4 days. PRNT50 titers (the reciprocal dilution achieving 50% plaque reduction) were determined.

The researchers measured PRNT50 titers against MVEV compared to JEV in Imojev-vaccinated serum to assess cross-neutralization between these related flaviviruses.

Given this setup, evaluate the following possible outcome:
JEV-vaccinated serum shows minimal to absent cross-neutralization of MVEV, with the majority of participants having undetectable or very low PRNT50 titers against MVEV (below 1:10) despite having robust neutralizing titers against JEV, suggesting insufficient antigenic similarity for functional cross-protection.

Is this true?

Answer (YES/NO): NO